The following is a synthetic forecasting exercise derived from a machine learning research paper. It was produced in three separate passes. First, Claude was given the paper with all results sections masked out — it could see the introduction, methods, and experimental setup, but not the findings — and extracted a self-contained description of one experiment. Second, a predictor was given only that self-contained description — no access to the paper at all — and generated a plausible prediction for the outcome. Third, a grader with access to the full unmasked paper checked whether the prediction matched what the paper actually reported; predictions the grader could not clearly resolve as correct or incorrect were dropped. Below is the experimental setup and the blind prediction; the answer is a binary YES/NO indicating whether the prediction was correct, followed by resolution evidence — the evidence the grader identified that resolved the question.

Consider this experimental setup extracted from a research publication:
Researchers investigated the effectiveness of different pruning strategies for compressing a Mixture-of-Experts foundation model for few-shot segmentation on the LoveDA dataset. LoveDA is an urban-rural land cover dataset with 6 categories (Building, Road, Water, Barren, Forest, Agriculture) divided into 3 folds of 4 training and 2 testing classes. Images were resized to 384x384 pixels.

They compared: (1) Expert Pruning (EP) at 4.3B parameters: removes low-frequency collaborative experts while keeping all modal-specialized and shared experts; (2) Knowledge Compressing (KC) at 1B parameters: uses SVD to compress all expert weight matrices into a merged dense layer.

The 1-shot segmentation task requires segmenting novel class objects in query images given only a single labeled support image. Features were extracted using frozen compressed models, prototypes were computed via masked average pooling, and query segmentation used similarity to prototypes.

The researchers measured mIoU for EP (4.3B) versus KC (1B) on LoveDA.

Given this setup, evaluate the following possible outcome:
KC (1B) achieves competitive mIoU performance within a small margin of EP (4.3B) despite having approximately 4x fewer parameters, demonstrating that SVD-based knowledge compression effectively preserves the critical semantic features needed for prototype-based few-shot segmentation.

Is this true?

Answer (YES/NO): NO